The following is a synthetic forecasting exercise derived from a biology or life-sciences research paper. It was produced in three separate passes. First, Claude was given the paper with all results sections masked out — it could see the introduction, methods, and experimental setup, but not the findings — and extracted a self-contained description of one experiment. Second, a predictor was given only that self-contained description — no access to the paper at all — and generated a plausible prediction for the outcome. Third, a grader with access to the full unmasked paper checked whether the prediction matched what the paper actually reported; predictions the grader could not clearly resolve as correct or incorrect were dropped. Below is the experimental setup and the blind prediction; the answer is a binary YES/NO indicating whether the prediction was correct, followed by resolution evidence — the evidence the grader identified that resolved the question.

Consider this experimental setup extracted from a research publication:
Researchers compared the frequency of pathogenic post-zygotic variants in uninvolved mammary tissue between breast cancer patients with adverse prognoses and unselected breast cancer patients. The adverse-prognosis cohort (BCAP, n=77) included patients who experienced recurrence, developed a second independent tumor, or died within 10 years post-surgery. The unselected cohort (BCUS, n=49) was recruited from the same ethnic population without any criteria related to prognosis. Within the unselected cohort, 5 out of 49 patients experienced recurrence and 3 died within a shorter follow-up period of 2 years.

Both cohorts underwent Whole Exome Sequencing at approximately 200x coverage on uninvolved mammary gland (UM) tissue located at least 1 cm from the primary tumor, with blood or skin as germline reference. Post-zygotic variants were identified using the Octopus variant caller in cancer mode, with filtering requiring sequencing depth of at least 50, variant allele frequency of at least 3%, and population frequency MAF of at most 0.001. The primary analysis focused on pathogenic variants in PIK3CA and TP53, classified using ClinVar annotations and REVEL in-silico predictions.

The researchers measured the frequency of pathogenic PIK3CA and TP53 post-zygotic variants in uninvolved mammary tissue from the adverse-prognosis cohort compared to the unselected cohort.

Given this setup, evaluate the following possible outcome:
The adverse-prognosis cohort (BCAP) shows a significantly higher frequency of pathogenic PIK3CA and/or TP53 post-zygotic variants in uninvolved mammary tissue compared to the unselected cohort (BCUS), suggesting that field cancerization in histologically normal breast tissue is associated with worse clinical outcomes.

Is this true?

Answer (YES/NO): YES